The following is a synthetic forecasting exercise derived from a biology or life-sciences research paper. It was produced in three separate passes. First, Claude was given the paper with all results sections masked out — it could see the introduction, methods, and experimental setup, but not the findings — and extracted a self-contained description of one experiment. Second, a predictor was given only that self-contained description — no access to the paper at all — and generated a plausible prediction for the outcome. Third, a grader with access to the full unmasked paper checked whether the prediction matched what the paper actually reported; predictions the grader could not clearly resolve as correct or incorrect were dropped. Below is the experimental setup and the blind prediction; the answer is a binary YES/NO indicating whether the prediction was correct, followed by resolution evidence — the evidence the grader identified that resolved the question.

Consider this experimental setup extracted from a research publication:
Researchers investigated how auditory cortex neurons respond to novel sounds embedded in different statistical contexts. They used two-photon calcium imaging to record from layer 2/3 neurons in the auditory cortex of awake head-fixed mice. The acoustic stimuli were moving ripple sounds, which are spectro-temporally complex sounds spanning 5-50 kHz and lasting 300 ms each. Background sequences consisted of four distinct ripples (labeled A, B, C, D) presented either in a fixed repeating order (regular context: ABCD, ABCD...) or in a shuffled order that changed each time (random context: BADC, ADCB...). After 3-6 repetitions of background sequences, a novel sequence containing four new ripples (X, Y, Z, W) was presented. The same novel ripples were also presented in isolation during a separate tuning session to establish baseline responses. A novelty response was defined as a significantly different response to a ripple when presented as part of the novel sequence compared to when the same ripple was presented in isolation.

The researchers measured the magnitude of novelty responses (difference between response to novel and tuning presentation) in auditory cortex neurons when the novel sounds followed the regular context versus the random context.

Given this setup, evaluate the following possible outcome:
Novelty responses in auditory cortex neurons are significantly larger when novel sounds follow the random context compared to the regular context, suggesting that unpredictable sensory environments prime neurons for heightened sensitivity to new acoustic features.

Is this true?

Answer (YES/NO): NO